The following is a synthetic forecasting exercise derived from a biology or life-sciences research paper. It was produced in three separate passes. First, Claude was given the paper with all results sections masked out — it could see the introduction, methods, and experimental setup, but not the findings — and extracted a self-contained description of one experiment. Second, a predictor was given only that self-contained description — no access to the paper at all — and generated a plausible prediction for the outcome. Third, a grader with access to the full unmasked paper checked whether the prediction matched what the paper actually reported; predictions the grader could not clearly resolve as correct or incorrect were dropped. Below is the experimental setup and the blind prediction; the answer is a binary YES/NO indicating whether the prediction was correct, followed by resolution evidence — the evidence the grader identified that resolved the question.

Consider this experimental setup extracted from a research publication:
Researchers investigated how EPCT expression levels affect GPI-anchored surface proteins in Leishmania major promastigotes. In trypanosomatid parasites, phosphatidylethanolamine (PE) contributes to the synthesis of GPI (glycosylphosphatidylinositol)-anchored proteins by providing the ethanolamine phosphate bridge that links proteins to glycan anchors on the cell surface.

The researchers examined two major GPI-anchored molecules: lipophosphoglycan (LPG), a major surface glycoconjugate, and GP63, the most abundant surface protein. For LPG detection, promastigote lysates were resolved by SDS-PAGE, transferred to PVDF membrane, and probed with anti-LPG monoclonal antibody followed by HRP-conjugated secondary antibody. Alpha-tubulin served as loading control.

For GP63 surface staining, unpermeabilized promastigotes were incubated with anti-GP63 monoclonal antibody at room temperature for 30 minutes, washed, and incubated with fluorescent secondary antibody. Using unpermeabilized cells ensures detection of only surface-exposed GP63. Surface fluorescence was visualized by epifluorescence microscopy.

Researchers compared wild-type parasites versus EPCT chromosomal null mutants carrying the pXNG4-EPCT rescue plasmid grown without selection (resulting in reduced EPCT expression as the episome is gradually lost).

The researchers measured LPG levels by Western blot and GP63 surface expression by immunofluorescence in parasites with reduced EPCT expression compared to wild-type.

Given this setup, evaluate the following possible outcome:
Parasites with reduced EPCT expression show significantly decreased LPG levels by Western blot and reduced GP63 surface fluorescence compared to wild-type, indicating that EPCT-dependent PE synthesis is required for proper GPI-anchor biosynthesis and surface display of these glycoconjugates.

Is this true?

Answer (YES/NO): NO